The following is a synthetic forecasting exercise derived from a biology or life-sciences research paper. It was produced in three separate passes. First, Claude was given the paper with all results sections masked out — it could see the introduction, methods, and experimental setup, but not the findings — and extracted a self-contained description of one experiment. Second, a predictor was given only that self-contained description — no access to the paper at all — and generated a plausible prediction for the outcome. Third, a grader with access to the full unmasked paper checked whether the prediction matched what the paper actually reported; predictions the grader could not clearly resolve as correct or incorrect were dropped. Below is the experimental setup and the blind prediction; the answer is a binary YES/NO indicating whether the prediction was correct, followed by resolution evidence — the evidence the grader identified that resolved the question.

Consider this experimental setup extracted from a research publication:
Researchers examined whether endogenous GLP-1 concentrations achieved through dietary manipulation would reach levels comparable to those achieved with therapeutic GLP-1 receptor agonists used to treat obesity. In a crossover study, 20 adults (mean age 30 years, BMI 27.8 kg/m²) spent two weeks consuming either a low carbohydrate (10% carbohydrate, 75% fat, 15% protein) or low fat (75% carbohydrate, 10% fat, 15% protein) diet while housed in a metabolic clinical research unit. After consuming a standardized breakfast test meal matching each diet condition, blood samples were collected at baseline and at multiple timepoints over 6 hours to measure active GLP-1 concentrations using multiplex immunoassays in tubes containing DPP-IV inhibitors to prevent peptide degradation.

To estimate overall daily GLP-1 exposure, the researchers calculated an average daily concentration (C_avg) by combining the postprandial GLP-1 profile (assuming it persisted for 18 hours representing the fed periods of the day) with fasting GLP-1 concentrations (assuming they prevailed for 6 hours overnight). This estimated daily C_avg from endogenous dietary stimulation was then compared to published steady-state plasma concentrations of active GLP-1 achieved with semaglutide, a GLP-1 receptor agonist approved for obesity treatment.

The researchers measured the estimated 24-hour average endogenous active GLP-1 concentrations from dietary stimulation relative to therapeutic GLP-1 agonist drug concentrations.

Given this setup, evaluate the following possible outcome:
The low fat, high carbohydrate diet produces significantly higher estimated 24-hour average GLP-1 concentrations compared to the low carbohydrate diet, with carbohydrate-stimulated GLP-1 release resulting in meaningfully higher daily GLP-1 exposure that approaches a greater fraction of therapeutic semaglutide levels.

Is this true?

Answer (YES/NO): NO